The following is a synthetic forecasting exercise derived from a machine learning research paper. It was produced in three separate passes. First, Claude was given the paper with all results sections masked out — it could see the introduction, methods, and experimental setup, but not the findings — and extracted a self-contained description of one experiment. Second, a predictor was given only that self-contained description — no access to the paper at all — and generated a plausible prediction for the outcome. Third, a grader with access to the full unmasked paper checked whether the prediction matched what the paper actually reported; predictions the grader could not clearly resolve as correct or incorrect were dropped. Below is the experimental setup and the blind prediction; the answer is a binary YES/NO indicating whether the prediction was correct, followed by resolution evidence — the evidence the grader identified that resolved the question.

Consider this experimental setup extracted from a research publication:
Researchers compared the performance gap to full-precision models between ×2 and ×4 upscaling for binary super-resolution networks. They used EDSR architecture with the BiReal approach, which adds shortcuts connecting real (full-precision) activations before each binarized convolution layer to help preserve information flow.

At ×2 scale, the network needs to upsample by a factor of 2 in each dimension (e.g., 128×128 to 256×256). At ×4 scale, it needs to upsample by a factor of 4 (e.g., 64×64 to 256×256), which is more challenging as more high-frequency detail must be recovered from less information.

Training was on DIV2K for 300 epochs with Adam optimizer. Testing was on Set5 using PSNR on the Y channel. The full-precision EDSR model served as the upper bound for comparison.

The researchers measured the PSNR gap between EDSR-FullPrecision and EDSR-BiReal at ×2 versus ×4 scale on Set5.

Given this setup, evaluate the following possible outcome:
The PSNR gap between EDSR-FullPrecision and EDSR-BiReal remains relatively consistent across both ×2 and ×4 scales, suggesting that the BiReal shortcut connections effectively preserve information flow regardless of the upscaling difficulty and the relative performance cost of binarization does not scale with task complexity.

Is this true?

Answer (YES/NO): NO